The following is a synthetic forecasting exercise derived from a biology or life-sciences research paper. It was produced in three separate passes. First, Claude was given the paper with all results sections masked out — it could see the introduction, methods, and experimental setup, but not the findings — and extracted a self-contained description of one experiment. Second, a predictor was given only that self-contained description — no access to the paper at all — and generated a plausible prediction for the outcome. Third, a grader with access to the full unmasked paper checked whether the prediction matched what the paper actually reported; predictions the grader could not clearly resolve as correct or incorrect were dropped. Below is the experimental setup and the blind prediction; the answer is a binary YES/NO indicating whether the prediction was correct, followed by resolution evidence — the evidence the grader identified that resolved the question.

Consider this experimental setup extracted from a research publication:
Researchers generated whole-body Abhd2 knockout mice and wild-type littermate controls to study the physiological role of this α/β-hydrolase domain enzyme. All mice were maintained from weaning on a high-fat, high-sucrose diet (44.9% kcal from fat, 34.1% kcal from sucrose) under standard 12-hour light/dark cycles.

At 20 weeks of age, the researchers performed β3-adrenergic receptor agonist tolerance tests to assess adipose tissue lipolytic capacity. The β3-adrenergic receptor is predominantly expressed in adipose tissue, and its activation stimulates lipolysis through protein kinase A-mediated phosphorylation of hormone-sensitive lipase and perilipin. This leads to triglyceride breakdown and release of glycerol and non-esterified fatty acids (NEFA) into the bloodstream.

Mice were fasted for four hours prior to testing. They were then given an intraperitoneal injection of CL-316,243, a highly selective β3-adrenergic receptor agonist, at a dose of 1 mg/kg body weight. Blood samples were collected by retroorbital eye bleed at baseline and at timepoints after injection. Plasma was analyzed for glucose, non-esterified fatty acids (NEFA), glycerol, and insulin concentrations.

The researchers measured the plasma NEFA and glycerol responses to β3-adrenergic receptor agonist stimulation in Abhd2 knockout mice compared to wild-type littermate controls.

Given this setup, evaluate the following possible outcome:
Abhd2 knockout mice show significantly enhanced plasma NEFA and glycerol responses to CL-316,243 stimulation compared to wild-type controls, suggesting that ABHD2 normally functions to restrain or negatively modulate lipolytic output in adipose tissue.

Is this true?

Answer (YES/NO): NO